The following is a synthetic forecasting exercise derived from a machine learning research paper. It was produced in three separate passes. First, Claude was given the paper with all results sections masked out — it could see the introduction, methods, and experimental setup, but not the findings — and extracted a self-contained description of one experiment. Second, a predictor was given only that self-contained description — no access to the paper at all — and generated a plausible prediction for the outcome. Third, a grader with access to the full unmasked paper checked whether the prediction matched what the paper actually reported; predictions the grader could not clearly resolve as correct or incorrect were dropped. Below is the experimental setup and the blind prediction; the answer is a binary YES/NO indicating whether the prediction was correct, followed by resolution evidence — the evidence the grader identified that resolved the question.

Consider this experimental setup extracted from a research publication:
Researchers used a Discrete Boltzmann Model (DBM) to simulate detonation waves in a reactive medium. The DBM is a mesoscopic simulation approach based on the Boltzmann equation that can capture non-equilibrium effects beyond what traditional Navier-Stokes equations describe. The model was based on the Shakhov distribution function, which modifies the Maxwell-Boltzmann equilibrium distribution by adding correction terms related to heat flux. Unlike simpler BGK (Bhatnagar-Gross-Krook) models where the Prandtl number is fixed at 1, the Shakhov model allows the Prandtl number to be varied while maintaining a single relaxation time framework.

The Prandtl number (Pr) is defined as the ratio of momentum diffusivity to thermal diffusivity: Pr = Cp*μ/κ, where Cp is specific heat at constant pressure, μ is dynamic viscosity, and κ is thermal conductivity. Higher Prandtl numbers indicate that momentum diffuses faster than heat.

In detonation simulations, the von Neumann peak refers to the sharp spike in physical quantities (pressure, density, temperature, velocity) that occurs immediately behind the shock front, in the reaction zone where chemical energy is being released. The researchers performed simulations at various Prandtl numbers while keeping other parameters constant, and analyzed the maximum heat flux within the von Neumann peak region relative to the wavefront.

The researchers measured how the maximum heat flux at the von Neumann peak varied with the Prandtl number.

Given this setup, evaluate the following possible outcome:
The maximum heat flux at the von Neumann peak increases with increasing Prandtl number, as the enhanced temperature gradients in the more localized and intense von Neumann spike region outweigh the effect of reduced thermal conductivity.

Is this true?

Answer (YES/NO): NO